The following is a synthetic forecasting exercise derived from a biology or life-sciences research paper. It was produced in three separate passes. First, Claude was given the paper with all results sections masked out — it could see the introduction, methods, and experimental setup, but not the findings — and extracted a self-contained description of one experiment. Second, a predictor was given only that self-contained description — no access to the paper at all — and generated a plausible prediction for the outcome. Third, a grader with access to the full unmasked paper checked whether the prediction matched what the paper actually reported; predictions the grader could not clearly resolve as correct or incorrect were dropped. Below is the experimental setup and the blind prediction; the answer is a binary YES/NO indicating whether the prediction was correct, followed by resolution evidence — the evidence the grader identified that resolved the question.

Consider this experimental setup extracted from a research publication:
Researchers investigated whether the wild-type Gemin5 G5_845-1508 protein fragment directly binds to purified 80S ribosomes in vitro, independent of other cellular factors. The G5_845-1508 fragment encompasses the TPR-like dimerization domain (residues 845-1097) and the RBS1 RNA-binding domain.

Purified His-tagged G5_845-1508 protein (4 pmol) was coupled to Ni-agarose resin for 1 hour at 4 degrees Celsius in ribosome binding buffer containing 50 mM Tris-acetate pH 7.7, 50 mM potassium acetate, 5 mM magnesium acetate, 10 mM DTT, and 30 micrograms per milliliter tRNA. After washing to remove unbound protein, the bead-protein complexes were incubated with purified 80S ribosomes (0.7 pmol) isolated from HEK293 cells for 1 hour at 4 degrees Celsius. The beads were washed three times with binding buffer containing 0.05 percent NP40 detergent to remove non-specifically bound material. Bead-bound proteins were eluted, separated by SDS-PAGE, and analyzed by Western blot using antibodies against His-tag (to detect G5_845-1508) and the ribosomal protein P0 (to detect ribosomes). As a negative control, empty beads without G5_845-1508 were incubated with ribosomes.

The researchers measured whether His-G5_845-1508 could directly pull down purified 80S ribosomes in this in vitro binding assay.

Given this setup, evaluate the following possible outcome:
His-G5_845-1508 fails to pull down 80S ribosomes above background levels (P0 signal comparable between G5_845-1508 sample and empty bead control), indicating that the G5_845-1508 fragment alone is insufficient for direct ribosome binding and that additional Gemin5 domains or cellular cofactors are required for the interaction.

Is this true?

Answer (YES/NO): NO